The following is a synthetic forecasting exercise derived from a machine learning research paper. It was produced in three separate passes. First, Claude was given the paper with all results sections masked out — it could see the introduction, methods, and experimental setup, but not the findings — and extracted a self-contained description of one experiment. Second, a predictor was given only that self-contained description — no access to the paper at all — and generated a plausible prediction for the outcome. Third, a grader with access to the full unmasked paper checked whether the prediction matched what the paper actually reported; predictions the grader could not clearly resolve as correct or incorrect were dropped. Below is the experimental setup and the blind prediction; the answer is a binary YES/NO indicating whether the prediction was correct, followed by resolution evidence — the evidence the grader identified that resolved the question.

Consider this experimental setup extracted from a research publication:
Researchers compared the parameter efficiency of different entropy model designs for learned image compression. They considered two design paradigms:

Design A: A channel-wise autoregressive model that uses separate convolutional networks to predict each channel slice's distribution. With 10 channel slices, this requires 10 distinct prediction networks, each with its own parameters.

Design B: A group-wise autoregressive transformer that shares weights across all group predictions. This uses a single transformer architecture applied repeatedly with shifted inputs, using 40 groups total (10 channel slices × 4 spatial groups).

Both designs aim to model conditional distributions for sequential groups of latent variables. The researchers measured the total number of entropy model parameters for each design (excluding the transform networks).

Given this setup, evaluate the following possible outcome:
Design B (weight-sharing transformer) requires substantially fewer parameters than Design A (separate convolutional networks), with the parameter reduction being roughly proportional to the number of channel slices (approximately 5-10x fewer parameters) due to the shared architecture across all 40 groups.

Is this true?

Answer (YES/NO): NO